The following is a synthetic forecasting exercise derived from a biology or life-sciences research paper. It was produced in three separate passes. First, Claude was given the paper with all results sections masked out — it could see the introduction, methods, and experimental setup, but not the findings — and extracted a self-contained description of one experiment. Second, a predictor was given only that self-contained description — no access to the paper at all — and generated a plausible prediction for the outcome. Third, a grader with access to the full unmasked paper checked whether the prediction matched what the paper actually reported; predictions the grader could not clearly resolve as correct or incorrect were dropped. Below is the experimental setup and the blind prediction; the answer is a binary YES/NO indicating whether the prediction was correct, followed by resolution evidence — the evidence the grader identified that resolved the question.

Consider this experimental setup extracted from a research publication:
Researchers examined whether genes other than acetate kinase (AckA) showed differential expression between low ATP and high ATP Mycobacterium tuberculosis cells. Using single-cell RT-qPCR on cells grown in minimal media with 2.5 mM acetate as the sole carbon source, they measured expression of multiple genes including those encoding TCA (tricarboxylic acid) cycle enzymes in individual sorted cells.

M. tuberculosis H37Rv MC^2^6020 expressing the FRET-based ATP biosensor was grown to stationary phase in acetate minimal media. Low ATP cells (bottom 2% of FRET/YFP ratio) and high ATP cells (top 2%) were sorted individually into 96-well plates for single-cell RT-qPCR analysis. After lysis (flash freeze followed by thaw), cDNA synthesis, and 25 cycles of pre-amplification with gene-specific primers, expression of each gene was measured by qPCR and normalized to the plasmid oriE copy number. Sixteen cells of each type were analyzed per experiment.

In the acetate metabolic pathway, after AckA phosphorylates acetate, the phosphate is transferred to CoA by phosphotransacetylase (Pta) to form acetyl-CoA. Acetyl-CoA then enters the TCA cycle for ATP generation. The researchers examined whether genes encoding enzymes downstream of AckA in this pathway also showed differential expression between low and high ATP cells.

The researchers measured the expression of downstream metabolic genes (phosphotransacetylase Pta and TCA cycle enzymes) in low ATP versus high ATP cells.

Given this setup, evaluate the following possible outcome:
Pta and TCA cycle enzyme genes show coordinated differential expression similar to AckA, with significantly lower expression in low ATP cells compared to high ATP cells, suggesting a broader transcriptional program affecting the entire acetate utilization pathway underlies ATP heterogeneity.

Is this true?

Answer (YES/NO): NO